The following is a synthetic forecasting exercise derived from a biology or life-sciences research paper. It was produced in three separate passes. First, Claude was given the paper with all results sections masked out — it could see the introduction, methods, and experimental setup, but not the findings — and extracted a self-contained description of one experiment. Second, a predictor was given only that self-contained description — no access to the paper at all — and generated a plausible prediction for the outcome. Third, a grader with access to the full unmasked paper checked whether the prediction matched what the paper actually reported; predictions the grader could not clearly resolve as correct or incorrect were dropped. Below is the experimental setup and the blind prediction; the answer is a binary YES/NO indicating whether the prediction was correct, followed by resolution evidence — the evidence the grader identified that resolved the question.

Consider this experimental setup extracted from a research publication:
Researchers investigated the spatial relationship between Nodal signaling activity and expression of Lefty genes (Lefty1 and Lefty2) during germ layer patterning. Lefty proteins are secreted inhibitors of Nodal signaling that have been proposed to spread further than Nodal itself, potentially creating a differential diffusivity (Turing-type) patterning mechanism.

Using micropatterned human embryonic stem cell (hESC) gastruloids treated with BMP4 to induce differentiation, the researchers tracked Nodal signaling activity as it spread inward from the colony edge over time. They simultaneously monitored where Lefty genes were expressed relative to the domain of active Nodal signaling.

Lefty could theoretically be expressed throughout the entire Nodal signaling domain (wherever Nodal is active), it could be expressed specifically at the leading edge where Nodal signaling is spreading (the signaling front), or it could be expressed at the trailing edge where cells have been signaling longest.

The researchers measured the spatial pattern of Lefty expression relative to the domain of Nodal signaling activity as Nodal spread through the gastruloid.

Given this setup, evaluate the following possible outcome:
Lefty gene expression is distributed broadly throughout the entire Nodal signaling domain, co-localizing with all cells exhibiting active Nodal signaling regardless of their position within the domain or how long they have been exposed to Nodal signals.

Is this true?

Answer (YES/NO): NO